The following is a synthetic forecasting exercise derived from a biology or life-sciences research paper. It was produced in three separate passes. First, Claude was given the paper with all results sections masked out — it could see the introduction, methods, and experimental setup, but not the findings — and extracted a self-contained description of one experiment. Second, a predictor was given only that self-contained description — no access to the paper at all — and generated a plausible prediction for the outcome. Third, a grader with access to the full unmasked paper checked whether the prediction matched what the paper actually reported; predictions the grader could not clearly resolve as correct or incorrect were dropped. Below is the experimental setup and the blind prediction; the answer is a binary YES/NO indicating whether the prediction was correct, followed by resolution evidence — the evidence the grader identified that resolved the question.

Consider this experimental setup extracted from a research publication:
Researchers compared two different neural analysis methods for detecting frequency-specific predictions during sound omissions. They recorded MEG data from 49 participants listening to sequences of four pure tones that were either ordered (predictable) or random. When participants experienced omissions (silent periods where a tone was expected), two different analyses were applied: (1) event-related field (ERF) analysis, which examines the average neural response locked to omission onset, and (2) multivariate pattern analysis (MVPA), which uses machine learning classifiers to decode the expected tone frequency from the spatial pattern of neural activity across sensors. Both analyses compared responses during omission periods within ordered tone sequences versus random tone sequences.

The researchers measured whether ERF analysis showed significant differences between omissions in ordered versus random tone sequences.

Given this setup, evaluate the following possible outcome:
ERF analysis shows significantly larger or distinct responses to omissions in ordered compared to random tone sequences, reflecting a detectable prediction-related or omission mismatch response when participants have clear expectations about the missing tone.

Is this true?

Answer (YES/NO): NO